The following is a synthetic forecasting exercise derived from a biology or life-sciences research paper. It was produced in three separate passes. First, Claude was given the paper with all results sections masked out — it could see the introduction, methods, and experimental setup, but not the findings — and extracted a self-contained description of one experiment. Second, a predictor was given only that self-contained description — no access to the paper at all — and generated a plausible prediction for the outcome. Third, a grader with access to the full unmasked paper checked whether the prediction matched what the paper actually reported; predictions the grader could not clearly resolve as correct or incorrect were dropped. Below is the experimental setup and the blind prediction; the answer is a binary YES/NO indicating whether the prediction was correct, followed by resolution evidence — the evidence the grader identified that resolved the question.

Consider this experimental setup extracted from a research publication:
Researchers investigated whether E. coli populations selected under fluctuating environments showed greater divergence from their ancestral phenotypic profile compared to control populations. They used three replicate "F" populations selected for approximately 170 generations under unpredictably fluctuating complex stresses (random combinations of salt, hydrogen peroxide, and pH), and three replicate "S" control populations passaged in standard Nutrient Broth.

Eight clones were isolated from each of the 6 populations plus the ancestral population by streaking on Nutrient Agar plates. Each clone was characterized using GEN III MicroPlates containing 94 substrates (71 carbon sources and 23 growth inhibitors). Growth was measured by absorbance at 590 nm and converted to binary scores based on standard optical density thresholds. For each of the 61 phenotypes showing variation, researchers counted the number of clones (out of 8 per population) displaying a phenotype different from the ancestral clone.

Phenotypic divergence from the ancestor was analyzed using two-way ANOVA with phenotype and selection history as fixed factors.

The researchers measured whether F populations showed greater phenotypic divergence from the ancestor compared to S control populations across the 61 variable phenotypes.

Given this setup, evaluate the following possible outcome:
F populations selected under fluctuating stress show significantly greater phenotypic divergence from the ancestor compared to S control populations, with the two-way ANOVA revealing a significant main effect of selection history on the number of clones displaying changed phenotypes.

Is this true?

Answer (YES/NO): NO